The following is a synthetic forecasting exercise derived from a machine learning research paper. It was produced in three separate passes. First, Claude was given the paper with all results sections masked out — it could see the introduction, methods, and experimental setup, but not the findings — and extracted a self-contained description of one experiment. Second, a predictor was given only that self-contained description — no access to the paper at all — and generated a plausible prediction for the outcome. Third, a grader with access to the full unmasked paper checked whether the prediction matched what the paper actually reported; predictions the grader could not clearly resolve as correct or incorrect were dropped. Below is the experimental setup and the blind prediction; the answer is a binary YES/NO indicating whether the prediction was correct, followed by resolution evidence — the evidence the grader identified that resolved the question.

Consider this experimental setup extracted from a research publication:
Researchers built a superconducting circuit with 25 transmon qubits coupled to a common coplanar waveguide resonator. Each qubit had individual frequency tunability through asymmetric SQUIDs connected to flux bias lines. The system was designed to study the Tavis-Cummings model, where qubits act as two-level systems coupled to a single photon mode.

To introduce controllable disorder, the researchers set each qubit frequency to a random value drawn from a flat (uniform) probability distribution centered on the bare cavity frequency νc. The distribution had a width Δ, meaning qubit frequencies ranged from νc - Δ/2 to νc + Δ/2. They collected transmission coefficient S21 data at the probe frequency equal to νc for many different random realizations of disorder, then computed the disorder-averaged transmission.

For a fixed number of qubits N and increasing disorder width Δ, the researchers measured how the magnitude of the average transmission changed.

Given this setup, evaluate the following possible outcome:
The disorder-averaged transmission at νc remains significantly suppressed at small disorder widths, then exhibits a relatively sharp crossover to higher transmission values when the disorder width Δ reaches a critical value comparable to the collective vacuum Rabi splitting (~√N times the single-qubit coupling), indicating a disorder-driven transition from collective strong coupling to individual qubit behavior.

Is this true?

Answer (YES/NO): NO